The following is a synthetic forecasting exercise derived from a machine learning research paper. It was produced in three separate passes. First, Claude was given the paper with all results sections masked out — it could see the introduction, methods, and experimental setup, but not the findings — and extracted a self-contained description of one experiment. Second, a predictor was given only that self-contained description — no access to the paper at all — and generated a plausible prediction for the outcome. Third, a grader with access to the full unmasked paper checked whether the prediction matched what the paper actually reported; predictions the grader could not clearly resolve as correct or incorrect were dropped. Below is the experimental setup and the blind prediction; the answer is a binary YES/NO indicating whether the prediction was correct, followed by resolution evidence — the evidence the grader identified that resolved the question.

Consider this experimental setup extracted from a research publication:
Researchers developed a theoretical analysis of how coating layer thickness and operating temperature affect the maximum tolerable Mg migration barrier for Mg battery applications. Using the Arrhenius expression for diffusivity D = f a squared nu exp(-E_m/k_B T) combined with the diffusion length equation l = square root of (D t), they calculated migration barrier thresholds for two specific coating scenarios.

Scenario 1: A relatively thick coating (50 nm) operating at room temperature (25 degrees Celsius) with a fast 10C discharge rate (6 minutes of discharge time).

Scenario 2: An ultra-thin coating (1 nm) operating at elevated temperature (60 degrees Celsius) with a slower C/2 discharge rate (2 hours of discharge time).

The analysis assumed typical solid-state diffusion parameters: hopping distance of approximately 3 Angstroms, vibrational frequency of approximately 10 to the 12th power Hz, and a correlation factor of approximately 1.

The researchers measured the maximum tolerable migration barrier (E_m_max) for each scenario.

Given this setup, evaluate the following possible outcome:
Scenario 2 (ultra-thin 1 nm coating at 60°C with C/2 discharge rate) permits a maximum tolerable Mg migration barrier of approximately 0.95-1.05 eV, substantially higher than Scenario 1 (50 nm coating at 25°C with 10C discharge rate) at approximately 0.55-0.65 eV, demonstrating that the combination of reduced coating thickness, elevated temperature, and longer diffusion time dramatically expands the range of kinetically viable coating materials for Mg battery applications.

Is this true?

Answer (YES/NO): YES